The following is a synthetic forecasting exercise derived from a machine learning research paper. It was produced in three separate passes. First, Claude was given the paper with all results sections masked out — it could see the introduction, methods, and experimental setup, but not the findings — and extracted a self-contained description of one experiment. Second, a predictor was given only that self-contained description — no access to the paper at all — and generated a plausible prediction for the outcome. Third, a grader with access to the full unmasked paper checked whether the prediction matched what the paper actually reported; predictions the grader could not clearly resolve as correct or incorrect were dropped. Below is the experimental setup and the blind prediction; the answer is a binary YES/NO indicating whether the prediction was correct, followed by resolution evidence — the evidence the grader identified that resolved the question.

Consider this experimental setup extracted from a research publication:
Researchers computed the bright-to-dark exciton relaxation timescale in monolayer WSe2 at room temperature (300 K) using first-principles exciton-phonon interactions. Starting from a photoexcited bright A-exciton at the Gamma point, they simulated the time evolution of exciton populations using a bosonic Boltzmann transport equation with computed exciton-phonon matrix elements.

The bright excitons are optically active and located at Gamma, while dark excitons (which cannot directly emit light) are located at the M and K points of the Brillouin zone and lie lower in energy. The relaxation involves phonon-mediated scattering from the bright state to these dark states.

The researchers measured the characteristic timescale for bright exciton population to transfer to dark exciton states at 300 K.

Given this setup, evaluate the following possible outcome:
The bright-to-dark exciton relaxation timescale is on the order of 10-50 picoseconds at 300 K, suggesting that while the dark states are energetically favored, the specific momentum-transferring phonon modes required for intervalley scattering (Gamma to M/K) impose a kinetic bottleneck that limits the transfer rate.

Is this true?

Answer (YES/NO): NO